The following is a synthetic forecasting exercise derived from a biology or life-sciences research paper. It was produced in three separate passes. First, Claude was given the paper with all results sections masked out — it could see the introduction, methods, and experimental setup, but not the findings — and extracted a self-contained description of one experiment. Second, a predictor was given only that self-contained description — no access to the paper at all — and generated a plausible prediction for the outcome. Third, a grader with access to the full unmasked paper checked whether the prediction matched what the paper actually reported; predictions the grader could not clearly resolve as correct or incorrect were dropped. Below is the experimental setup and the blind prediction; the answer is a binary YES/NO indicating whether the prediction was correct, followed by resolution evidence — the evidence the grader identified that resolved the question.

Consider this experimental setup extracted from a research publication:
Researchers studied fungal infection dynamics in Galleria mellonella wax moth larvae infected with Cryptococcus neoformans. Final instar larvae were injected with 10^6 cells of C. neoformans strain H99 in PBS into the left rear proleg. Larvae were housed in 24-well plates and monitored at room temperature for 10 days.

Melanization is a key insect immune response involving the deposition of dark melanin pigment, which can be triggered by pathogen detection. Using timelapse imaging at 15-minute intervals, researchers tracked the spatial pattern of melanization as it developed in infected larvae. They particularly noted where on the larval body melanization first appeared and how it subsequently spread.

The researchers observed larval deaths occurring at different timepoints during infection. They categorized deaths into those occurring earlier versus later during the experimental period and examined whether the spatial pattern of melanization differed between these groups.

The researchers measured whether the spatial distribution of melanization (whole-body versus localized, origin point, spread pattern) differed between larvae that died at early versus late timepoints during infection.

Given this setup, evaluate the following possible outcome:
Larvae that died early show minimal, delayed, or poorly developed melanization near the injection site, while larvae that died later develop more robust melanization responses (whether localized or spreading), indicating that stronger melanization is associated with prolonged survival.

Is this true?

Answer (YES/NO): NO